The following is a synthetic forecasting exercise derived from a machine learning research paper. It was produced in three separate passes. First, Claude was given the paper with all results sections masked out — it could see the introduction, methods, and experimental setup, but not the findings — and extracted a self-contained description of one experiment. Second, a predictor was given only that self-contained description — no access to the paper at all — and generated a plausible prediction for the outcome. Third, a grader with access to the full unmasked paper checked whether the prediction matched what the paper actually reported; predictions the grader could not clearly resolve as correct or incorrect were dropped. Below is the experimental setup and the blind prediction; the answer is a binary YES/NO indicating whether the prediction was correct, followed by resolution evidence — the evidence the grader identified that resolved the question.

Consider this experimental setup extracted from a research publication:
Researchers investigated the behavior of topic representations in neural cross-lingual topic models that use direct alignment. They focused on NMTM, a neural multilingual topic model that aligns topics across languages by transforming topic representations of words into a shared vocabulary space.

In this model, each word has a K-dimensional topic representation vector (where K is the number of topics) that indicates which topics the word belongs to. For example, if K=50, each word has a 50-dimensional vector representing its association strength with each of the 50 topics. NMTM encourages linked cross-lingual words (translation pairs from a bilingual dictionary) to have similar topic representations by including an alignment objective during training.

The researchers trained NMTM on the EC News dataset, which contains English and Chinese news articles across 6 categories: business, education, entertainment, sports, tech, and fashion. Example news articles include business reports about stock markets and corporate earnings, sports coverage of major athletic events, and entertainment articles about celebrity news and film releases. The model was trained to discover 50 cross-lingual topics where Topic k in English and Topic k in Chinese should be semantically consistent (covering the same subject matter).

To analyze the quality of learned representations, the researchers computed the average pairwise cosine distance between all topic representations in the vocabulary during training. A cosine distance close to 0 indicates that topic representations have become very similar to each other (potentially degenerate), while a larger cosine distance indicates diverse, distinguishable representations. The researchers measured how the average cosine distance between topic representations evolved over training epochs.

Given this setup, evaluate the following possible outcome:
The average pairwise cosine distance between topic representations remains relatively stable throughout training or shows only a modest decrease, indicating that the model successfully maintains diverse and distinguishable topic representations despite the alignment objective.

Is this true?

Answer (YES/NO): NO